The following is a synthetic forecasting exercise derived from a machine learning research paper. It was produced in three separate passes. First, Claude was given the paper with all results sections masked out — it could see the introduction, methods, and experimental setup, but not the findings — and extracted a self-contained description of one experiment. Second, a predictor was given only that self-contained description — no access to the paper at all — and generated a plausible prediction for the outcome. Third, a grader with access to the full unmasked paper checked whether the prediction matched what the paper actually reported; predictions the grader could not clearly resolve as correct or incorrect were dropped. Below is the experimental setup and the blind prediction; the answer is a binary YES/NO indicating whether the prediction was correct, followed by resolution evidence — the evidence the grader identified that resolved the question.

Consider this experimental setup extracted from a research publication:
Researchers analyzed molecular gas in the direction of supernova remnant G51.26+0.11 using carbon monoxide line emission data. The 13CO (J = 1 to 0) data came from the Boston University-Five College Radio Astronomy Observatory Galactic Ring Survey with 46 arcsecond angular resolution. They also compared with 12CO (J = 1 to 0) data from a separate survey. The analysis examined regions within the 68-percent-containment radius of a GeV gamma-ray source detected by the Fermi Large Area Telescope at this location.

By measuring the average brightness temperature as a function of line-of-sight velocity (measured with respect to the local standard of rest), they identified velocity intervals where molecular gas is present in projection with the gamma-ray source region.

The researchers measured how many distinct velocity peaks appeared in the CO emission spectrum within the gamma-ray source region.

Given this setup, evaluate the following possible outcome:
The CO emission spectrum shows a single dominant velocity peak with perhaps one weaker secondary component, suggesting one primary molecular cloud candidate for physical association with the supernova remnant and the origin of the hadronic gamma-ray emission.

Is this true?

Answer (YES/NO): NO